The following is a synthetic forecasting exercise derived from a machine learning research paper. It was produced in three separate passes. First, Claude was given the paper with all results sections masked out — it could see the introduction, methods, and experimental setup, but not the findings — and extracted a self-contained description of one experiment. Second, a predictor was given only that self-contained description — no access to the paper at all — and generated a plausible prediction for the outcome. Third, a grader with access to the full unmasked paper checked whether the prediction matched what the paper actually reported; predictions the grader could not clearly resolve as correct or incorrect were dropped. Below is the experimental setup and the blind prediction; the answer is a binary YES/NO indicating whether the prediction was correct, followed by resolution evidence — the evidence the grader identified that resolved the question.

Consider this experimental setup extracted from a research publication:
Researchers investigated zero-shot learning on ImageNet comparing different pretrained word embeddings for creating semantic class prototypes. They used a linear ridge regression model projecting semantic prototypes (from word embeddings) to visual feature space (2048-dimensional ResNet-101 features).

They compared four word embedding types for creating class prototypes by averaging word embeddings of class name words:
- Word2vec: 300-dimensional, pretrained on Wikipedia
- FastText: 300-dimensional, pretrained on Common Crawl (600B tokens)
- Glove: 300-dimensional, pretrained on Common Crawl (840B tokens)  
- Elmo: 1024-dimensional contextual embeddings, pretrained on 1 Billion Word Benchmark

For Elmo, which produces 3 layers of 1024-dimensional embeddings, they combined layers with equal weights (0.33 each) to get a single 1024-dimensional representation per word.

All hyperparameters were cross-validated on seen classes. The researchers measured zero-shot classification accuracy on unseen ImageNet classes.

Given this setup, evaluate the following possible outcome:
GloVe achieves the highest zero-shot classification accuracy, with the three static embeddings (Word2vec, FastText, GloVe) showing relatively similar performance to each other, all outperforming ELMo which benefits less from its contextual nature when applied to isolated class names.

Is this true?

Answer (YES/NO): NO